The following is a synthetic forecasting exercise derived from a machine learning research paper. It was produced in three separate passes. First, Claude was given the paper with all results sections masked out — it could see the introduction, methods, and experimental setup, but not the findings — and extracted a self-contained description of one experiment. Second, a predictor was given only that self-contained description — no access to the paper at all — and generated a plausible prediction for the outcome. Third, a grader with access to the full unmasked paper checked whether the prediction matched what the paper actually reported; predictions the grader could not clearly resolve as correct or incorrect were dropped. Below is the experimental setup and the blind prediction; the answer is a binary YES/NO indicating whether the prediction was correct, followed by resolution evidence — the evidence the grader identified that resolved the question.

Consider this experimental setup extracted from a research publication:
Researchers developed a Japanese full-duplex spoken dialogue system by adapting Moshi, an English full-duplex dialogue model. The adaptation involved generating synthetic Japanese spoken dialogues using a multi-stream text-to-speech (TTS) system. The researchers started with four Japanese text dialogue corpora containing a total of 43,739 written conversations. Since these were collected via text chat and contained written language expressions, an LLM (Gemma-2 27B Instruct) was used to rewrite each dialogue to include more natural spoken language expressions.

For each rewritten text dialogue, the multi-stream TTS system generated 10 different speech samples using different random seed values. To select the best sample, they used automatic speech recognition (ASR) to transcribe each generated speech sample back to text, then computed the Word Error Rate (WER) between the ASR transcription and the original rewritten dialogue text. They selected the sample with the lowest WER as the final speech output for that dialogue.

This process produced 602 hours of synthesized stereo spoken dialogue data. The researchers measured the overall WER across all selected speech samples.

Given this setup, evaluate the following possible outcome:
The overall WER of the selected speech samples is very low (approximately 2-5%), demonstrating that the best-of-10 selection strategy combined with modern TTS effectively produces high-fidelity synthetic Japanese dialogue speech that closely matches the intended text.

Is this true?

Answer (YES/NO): NO